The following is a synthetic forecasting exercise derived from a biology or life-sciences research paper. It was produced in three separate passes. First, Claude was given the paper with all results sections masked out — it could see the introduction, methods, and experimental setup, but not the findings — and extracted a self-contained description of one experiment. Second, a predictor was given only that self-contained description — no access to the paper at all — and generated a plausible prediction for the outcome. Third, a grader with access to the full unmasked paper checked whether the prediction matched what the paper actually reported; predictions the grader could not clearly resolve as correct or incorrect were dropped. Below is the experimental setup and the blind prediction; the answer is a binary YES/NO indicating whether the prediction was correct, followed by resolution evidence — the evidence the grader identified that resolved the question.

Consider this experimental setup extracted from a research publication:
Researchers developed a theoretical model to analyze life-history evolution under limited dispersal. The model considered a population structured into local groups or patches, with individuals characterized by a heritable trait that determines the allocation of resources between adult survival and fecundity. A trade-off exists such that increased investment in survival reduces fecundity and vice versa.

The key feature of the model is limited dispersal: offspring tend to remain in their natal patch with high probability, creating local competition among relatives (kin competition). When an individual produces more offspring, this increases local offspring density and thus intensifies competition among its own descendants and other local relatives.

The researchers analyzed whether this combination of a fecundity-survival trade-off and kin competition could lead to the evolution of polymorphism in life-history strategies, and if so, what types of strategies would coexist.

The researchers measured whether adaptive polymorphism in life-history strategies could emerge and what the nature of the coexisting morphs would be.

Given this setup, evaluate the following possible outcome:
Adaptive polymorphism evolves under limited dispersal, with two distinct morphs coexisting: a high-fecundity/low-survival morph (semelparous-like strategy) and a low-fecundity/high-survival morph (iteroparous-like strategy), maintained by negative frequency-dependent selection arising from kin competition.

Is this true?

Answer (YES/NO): NO